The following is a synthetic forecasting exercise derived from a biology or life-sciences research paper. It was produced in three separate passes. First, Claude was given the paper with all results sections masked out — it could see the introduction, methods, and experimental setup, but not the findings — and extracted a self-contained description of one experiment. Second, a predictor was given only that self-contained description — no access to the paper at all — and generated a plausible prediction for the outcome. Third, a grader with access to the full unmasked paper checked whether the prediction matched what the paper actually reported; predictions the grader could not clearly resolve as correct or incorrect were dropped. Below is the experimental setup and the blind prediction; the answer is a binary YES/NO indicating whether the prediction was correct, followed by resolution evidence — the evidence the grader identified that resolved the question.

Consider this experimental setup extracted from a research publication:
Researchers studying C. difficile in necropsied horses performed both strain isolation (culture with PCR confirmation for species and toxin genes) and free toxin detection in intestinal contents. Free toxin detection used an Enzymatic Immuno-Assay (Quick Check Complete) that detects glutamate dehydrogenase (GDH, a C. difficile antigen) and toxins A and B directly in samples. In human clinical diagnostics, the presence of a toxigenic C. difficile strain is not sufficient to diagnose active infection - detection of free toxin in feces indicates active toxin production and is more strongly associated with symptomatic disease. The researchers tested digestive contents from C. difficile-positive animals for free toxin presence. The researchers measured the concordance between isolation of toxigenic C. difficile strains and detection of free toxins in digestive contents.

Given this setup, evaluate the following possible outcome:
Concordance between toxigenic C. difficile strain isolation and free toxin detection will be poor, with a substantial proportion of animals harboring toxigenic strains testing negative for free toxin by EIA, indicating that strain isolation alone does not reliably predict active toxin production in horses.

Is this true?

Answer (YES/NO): YES